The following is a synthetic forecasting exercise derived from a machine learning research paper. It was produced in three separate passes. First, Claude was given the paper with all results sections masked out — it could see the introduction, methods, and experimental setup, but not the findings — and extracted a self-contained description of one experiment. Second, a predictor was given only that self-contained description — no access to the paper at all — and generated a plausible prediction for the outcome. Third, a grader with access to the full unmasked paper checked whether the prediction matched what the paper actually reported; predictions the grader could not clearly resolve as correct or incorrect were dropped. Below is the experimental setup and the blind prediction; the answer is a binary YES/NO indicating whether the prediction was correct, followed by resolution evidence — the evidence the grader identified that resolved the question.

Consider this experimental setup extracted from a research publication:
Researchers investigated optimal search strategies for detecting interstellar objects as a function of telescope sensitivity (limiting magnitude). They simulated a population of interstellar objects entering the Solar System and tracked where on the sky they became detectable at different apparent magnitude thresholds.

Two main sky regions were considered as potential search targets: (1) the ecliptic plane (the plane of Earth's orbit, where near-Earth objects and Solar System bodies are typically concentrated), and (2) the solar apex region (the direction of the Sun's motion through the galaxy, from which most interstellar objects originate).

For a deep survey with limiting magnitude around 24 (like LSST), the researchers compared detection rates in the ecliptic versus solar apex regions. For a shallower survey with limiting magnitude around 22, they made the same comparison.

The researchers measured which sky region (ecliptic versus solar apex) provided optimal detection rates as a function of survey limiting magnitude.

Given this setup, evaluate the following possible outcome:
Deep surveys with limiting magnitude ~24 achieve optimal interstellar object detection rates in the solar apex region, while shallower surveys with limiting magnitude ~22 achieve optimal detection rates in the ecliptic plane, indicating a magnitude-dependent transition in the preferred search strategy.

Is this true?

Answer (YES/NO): YES